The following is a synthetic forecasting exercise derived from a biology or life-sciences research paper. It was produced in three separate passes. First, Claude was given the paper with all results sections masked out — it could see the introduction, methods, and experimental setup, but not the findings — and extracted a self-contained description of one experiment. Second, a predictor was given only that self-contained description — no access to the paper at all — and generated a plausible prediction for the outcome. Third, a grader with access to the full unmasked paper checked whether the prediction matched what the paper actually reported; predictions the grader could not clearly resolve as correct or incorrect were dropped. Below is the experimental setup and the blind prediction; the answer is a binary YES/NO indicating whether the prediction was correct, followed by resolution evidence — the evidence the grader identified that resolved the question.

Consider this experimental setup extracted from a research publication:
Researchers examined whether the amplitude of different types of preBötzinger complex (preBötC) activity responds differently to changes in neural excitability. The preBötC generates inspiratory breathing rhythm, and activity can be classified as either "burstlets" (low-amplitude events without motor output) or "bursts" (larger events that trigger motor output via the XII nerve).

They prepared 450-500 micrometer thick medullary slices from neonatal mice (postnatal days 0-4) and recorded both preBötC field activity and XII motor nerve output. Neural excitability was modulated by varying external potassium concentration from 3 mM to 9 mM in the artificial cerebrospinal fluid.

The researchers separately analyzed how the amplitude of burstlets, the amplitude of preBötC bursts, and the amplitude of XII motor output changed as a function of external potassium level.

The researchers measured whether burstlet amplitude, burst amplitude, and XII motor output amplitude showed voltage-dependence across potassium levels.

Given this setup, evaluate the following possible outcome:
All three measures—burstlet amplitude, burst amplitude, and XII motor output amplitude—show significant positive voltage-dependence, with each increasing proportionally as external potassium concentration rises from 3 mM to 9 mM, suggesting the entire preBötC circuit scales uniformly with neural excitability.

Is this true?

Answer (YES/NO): NO